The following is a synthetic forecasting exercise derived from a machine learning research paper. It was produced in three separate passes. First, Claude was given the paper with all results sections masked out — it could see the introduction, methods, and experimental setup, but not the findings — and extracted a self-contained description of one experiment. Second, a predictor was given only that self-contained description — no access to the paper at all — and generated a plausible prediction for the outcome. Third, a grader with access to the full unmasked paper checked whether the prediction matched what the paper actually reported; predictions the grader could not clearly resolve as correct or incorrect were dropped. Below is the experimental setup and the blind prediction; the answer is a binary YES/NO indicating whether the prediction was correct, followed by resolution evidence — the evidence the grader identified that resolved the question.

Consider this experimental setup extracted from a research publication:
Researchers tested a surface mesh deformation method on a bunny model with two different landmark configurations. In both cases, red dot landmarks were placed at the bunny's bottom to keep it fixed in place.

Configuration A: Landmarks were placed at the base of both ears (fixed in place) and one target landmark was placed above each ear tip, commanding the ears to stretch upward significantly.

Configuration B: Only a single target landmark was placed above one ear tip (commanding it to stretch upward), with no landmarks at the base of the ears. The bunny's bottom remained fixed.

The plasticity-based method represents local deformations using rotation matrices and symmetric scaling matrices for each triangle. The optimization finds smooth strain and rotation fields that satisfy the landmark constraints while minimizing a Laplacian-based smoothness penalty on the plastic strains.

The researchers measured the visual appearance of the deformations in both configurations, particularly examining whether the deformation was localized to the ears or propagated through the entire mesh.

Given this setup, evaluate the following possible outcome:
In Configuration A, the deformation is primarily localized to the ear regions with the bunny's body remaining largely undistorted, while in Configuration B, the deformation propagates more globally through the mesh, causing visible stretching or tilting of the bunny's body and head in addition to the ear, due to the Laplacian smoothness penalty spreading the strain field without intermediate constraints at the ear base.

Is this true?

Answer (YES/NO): NO